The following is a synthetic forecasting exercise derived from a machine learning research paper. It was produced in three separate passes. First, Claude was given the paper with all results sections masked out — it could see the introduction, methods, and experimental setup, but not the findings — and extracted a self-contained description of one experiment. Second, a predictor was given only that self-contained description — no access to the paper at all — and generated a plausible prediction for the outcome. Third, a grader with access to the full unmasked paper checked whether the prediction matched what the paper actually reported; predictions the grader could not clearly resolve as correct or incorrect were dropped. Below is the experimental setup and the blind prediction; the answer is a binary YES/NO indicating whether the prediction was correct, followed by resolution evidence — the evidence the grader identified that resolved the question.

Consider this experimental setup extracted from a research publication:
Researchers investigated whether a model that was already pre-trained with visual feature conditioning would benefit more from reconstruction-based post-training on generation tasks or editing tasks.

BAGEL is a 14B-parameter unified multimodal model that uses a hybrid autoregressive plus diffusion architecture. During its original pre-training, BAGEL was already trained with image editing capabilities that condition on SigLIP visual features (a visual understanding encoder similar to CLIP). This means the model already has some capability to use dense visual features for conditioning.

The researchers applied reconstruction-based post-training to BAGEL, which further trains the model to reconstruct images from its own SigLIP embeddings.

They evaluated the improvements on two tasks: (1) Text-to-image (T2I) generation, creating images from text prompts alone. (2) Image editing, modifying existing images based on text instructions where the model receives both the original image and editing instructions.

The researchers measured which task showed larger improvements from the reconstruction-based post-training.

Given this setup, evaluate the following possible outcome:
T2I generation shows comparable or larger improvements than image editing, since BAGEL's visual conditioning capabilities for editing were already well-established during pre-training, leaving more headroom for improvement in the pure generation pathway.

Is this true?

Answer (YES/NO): NO